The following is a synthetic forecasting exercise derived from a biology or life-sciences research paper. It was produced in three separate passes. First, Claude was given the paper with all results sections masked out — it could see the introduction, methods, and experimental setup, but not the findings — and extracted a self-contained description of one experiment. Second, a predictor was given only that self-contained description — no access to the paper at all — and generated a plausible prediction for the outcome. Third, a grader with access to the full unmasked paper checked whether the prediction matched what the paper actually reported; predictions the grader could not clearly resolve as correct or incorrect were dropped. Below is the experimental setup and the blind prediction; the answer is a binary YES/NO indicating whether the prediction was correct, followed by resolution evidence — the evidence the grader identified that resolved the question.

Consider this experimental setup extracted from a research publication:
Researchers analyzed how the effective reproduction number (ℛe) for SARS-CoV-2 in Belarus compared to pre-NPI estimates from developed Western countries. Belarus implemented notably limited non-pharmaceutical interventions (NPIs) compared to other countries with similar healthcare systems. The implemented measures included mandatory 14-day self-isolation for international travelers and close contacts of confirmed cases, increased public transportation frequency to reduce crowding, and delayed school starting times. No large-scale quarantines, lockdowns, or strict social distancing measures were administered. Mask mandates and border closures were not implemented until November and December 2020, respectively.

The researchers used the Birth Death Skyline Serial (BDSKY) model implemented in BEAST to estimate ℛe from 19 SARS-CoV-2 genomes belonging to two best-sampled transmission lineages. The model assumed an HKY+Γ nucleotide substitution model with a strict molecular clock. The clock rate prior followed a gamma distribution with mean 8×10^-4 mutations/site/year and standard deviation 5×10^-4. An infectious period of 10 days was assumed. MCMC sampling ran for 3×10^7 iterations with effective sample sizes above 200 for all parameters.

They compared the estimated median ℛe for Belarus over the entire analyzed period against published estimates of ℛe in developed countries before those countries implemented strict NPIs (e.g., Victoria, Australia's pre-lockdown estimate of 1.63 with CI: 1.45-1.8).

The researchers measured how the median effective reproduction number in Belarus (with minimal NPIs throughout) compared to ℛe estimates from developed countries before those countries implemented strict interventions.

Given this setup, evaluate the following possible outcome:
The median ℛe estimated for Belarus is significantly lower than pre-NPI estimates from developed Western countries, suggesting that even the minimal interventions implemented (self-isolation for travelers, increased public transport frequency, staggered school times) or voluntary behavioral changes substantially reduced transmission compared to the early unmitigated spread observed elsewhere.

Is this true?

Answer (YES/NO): NO